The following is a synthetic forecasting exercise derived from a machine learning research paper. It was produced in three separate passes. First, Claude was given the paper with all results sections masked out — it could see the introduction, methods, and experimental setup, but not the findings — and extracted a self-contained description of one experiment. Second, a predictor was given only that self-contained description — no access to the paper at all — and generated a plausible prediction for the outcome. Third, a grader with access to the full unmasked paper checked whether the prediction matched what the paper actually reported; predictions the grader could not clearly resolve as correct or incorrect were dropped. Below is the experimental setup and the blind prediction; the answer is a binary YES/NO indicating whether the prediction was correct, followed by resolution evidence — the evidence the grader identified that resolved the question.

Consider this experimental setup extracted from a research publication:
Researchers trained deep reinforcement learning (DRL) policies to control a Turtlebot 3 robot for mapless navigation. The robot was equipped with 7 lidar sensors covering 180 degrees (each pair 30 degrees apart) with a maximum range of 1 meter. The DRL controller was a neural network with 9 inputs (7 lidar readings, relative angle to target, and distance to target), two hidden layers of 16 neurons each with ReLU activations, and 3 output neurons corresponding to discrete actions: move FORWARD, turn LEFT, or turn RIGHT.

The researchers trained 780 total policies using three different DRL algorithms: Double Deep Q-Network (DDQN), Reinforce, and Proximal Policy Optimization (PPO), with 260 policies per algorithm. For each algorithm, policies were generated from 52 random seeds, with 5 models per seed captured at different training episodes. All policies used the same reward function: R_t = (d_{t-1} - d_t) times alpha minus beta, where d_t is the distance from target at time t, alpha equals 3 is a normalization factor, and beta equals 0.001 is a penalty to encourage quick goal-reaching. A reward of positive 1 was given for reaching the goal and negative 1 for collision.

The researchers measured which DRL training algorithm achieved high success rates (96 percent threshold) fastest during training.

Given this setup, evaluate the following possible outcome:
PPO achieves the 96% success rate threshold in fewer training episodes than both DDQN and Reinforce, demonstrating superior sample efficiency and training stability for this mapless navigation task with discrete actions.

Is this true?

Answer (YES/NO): YES